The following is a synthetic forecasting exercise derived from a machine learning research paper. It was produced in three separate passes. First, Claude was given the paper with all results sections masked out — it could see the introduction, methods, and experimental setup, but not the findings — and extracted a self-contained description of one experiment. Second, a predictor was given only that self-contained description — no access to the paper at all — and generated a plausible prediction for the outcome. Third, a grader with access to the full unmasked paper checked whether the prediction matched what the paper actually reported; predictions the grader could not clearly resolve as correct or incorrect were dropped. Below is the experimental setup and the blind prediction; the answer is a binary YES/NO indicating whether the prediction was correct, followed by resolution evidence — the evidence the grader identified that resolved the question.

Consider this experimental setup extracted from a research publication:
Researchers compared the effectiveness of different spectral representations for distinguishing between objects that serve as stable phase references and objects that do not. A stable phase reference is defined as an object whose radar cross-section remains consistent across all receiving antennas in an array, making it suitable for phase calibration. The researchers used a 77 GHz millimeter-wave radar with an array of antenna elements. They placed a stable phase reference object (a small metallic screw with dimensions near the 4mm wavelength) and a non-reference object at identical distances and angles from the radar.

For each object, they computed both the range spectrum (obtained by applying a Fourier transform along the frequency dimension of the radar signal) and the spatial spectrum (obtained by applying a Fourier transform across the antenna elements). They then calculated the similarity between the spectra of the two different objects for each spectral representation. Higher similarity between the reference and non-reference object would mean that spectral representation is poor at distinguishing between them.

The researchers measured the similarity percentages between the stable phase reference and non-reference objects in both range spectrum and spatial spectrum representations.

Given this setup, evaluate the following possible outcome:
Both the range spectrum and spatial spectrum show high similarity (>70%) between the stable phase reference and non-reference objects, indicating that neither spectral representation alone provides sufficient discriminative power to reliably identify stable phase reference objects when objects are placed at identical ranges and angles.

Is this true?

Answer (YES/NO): NO